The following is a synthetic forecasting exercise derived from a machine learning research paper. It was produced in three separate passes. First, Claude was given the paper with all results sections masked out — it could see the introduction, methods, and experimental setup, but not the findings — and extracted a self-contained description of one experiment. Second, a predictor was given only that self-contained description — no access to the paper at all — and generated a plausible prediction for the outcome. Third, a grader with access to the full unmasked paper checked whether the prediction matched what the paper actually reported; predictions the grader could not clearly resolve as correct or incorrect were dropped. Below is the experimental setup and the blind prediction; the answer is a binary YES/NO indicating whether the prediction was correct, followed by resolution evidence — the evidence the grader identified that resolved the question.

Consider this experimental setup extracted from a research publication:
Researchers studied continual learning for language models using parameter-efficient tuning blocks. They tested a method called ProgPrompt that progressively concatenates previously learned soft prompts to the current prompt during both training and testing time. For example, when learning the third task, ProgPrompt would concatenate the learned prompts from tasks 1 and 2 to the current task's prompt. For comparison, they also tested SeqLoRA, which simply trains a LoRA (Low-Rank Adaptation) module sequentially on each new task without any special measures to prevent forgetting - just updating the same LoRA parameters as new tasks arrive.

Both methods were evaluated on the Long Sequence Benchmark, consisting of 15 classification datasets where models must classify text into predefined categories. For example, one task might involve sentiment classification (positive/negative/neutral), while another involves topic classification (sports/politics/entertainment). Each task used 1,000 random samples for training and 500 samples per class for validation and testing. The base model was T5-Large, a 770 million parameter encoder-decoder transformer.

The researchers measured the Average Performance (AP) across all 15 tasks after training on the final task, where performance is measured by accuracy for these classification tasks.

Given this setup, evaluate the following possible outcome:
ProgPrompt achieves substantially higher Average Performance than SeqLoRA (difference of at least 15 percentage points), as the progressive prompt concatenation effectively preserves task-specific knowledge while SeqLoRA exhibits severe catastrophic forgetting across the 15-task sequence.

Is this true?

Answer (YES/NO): NO